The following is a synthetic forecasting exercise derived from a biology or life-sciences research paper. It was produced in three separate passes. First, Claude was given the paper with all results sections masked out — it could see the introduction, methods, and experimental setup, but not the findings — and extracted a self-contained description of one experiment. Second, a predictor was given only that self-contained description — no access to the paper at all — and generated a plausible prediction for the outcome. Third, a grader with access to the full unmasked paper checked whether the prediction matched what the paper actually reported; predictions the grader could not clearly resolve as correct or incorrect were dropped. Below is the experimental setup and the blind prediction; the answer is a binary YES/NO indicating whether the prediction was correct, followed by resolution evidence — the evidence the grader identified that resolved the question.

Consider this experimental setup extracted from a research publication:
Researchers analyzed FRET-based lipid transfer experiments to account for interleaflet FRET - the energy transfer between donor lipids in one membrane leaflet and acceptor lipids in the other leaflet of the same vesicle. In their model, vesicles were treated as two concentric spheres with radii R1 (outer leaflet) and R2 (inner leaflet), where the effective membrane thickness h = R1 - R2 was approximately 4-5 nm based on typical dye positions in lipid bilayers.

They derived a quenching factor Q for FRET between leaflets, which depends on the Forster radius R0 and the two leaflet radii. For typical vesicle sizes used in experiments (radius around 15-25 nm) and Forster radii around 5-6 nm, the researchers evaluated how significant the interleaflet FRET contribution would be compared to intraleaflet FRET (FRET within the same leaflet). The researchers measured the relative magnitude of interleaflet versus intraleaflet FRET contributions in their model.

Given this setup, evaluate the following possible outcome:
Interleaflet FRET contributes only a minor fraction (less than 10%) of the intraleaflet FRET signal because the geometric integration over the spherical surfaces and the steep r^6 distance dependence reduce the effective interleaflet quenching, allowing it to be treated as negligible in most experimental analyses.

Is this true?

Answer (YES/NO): NO